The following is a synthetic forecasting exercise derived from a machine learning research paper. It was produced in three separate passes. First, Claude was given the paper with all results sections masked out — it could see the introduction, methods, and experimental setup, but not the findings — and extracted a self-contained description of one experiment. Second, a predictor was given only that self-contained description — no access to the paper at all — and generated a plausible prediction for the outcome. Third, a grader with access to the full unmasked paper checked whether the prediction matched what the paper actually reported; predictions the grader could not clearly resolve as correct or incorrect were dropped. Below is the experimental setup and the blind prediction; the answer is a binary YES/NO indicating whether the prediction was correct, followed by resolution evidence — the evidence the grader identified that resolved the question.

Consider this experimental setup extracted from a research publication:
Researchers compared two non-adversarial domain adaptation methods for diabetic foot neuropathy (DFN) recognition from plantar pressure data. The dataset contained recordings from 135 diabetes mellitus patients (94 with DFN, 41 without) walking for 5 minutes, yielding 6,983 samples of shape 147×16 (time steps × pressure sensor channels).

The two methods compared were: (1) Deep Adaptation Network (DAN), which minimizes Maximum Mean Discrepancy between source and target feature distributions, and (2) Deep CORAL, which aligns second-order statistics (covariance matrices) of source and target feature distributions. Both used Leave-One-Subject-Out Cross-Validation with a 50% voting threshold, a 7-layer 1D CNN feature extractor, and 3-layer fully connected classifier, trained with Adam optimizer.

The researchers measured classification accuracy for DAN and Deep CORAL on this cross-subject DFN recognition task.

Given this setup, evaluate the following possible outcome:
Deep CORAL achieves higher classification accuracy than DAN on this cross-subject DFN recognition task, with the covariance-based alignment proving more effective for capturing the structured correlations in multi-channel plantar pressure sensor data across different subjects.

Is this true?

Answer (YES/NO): NO